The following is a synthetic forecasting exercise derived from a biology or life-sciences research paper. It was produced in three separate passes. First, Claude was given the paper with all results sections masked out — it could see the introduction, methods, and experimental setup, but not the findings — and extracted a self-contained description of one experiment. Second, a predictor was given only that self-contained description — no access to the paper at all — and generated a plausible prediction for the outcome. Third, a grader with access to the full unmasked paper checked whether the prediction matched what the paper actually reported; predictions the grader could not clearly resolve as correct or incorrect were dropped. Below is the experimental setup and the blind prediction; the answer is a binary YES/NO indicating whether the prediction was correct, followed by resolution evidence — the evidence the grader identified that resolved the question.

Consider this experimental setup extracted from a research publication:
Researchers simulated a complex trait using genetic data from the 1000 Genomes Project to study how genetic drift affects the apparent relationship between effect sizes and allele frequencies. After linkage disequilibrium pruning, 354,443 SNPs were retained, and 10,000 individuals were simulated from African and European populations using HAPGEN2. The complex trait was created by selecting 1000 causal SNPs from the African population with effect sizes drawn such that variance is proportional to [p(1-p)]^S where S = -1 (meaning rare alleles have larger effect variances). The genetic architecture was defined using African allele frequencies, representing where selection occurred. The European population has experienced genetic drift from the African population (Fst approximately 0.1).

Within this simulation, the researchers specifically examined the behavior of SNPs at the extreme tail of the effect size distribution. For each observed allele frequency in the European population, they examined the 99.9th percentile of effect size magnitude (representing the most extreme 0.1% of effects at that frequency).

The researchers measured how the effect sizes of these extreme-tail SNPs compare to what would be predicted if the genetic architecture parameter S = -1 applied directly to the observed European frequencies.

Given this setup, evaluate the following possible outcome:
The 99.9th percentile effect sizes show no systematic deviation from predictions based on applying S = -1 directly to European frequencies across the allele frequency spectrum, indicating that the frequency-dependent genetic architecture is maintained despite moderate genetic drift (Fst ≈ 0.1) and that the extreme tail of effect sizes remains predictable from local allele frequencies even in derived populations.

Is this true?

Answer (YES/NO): NO